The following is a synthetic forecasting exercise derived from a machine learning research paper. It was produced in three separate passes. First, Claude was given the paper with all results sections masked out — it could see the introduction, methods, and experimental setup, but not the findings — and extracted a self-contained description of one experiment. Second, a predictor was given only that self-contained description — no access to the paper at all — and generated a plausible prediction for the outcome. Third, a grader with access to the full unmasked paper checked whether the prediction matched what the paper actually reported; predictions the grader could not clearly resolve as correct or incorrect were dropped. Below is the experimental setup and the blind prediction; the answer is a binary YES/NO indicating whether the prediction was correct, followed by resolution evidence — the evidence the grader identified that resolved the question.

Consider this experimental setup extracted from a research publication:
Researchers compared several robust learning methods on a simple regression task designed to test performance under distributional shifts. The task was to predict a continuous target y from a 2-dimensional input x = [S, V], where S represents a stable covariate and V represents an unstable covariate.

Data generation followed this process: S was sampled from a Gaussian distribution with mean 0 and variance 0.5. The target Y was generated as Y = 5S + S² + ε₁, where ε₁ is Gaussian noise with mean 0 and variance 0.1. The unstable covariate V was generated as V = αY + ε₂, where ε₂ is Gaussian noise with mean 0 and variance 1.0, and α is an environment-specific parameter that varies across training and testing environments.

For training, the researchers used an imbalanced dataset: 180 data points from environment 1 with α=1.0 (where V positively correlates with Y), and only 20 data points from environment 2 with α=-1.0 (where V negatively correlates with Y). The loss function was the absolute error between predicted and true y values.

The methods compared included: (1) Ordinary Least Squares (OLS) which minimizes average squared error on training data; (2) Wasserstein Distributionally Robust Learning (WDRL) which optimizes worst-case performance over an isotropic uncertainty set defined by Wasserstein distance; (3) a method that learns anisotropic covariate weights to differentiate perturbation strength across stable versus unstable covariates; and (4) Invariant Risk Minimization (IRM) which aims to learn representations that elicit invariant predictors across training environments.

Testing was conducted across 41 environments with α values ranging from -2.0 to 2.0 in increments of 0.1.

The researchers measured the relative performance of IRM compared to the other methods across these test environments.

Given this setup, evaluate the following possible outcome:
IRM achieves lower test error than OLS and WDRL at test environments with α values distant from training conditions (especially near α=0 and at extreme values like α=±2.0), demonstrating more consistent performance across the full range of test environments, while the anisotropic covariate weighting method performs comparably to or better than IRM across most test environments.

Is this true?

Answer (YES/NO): NO